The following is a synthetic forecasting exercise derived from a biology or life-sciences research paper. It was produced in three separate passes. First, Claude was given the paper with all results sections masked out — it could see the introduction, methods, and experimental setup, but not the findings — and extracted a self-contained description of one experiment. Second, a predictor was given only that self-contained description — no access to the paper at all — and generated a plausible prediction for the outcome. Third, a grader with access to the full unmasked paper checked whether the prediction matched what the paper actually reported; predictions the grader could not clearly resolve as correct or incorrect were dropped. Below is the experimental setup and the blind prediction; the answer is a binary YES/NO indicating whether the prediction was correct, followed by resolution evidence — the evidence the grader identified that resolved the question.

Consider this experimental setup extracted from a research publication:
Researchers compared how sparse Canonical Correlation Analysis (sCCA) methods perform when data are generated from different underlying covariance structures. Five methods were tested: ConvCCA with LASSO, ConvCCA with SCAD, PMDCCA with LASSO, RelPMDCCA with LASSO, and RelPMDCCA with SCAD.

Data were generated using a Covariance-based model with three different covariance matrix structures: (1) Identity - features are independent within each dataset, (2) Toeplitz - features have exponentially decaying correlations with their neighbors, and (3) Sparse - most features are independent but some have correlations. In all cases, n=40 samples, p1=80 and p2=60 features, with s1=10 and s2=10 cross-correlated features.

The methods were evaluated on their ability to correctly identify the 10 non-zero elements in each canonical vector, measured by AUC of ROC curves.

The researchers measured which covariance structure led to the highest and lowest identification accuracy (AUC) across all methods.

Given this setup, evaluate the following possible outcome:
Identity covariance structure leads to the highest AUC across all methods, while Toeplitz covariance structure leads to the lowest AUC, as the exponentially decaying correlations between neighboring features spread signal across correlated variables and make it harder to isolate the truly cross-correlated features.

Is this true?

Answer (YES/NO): NO